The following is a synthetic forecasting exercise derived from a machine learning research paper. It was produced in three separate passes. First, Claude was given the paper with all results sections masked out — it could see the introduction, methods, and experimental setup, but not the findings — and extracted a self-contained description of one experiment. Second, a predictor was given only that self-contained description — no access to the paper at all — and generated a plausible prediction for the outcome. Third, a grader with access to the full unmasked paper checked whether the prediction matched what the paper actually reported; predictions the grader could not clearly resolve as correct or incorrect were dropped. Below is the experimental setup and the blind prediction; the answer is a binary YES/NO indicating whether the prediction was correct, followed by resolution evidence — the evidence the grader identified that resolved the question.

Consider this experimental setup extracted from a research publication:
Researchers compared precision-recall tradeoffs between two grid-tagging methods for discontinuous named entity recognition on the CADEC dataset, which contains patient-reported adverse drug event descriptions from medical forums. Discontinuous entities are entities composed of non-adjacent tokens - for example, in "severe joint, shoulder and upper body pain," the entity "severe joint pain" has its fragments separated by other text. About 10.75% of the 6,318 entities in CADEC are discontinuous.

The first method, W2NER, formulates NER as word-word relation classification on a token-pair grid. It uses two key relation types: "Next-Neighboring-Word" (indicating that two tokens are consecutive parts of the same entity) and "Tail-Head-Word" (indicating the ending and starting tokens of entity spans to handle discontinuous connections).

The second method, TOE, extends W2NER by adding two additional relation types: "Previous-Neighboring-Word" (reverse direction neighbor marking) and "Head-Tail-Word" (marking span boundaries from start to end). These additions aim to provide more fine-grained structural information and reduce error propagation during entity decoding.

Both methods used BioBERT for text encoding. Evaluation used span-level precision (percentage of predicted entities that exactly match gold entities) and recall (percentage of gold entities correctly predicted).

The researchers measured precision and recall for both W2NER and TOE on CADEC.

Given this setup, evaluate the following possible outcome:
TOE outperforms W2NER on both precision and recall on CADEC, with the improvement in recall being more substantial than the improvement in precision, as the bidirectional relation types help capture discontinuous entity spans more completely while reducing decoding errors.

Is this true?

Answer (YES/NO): NO